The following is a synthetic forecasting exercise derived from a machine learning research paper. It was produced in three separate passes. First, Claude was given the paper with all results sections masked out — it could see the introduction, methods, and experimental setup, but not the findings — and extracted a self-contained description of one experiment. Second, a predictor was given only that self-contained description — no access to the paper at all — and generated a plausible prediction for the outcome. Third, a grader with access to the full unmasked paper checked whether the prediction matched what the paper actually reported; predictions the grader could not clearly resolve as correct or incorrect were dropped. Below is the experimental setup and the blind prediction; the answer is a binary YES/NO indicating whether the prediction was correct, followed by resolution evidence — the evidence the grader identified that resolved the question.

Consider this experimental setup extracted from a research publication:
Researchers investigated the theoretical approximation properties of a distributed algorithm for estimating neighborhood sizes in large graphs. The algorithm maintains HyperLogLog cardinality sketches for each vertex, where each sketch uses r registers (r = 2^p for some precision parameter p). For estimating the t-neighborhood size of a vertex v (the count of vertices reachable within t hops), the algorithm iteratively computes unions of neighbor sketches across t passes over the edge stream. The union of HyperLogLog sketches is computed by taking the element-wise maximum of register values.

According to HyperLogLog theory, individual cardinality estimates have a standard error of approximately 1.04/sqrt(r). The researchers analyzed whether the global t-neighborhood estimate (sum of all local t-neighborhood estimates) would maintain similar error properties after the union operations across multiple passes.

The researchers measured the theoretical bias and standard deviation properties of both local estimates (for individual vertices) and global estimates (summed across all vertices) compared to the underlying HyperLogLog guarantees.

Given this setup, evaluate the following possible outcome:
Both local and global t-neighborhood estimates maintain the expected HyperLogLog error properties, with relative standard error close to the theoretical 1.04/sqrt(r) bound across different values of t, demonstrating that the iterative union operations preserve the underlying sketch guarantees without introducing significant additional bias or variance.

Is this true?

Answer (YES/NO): YES